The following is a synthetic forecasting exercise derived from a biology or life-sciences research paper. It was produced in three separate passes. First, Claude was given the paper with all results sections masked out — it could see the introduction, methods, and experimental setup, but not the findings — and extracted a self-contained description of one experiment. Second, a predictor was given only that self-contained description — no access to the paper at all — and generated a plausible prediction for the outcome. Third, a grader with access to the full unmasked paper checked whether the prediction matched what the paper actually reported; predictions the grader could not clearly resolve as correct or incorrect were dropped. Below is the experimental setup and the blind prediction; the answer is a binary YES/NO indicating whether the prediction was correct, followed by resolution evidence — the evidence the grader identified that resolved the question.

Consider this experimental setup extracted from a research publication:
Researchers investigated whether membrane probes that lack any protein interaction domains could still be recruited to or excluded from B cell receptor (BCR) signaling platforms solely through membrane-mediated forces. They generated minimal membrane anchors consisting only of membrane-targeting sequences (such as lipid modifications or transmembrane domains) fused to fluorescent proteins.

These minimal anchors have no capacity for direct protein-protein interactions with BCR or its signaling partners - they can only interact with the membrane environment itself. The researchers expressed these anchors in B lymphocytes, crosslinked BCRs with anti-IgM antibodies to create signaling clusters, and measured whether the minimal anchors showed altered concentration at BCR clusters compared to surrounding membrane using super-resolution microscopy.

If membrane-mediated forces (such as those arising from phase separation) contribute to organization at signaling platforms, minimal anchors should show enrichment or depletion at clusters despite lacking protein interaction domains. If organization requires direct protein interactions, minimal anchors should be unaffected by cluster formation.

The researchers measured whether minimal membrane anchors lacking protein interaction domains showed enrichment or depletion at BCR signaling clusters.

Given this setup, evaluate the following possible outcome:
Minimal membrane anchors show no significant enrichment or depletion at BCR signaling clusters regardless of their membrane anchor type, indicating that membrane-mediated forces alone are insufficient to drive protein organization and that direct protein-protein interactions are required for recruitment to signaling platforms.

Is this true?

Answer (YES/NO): NO